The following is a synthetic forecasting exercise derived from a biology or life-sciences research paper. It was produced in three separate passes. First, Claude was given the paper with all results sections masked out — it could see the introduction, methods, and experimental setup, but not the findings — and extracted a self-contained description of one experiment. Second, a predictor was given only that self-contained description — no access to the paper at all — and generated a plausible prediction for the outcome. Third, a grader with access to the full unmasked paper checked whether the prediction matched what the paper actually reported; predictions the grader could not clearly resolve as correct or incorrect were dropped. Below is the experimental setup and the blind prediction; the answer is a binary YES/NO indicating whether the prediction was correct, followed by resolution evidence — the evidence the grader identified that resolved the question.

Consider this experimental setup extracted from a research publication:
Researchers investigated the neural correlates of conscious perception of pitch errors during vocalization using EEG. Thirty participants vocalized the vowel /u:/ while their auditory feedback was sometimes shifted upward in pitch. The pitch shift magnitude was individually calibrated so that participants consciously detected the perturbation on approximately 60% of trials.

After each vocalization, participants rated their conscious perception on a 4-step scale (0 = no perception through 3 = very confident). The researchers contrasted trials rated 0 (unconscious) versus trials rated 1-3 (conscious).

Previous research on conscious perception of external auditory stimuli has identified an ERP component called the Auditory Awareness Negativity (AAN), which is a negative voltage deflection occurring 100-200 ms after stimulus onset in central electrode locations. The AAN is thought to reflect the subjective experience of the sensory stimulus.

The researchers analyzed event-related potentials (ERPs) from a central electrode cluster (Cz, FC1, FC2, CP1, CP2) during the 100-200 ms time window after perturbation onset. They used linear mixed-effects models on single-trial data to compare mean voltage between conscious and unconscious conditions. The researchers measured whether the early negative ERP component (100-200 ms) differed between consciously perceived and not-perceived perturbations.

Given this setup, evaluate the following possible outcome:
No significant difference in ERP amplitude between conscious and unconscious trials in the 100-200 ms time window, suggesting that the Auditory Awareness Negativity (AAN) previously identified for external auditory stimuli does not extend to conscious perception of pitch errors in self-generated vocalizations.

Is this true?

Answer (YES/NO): NO